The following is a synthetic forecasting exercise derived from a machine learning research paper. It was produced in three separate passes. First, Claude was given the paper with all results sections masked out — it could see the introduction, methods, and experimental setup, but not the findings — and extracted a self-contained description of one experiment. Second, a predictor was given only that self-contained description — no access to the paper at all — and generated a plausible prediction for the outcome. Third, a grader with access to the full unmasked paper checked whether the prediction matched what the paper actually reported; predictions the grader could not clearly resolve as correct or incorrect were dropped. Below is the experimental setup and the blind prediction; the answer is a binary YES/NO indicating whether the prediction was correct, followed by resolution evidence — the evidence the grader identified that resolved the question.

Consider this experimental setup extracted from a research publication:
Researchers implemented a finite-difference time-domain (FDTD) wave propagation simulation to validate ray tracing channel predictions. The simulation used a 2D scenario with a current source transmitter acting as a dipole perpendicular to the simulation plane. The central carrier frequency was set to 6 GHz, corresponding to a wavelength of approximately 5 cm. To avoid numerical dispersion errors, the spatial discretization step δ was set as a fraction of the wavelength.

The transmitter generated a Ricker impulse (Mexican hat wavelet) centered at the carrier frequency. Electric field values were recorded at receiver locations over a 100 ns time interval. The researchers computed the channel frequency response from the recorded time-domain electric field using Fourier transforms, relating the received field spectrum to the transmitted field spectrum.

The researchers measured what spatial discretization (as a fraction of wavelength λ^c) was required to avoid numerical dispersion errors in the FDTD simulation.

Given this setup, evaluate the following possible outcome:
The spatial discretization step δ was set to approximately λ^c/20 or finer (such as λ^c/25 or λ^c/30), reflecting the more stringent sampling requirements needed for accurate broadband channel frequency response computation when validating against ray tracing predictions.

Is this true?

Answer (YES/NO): YES